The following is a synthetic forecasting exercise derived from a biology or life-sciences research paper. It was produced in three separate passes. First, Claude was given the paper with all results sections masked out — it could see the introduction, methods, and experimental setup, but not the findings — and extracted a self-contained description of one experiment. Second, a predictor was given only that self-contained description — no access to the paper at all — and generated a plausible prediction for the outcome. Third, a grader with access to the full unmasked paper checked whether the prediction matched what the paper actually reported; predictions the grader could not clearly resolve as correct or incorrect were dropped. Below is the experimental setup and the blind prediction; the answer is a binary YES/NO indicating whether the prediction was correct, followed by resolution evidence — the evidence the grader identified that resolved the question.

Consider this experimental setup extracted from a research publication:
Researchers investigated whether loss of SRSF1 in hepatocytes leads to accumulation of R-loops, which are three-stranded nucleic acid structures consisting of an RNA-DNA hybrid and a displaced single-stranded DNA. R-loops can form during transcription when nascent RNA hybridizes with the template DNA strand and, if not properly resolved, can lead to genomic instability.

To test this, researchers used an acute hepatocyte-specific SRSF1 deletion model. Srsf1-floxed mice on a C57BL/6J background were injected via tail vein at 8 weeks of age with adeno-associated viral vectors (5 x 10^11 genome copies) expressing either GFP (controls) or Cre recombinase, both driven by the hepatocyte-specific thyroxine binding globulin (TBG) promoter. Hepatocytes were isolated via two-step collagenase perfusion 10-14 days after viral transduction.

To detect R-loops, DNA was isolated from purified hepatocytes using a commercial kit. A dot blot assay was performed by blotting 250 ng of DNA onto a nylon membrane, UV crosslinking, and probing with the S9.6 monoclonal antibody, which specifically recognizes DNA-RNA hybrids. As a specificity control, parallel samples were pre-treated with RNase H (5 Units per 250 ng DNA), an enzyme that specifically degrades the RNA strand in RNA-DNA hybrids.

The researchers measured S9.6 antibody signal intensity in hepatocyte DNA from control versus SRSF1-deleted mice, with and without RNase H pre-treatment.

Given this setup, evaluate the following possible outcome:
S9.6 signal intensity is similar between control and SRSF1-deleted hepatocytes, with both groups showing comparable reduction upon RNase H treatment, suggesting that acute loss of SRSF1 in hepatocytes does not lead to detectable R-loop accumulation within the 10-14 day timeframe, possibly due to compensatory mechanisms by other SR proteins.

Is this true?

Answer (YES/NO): NO